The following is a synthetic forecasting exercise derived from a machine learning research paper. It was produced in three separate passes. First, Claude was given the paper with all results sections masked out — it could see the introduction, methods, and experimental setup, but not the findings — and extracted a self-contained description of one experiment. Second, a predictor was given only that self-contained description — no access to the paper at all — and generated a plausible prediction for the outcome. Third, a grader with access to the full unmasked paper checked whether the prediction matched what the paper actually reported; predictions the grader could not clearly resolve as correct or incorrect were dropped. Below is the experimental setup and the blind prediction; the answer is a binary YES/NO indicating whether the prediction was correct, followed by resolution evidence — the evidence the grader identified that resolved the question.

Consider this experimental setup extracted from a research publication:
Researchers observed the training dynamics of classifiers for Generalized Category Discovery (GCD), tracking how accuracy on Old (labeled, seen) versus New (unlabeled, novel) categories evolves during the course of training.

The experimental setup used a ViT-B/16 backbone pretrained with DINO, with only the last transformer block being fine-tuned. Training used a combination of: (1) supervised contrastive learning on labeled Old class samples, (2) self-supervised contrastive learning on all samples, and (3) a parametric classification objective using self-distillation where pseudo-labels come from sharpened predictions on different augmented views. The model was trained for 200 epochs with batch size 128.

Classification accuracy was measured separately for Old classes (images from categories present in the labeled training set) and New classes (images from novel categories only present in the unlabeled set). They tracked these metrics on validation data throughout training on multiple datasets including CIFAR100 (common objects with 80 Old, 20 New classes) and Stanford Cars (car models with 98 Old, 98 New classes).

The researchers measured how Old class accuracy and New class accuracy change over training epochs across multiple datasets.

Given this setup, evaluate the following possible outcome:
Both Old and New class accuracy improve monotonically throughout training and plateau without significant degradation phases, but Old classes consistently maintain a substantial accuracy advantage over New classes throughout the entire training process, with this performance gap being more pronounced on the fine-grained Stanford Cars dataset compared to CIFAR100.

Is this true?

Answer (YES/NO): NO